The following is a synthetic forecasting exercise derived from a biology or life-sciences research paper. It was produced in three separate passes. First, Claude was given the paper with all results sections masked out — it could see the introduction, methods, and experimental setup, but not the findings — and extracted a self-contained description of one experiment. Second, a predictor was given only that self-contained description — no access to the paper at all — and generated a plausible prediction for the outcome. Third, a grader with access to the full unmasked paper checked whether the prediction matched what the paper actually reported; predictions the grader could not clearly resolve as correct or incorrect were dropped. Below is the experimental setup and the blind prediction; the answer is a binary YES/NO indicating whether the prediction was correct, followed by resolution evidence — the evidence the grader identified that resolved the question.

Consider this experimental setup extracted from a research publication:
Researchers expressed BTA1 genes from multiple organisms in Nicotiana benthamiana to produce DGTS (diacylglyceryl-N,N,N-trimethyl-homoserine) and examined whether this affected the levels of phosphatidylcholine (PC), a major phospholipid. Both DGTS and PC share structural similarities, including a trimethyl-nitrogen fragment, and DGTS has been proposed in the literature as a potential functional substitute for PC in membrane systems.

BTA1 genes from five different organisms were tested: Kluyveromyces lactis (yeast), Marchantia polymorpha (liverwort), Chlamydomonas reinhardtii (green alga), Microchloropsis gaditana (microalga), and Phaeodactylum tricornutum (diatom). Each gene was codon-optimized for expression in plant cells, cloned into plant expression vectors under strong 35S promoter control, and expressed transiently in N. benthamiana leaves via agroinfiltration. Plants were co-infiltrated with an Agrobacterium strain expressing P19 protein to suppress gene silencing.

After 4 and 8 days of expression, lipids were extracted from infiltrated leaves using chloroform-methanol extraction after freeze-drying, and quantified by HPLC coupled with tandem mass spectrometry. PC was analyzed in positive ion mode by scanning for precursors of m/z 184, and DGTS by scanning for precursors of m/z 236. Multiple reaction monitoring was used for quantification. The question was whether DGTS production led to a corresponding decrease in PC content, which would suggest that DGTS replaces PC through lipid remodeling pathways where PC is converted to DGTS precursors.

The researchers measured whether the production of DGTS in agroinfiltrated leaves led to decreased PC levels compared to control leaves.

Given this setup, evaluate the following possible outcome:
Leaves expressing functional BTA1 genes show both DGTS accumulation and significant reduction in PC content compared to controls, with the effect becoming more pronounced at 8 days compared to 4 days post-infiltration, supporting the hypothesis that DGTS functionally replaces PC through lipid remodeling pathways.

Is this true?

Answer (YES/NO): NO